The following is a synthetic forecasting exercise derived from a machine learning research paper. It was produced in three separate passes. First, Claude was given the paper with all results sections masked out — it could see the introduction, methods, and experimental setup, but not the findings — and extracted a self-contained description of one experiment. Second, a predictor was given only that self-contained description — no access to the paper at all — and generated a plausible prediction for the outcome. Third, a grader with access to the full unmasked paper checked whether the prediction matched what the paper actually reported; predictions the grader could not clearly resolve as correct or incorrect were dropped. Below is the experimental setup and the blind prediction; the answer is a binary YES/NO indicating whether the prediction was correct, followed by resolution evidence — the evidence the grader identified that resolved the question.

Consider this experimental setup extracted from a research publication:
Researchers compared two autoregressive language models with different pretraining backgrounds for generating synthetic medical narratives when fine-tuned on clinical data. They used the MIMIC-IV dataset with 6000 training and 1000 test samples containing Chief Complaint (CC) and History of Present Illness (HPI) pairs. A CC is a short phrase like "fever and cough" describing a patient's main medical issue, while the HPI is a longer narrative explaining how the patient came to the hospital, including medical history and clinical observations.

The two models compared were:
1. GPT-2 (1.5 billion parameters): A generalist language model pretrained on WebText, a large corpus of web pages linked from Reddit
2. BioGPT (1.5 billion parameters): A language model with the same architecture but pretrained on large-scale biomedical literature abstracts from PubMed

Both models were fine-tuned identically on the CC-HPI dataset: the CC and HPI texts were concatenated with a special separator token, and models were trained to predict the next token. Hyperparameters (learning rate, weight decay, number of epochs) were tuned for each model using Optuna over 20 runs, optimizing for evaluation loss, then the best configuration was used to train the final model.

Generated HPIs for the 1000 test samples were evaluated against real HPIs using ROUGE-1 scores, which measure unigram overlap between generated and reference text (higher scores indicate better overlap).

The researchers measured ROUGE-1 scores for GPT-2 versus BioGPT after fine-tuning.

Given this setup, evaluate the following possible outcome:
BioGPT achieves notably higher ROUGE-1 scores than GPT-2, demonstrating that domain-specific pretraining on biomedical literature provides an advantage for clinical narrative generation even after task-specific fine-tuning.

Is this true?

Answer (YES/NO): YES